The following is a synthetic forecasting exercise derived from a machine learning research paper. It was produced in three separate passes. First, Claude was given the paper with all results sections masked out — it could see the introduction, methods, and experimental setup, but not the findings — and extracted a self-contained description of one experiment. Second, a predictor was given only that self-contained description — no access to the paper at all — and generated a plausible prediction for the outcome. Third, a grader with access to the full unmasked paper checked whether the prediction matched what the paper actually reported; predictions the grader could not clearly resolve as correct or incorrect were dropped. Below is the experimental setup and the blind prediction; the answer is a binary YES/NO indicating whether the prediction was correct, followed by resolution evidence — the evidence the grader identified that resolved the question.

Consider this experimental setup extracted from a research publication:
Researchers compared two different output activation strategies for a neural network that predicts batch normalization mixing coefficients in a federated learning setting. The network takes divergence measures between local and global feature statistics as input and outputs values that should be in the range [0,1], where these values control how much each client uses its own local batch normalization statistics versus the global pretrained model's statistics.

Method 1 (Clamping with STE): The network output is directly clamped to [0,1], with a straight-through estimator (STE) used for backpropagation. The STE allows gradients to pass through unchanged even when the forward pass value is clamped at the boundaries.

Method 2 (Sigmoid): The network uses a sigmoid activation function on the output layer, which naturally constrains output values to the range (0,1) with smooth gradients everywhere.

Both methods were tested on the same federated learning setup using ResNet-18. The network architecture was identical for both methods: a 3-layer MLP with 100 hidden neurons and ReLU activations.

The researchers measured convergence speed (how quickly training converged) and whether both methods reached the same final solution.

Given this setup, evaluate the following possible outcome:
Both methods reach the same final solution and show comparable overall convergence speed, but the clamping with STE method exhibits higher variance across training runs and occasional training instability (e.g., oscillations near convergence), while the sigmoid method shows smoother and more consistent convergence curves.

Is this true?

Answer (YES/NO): NO